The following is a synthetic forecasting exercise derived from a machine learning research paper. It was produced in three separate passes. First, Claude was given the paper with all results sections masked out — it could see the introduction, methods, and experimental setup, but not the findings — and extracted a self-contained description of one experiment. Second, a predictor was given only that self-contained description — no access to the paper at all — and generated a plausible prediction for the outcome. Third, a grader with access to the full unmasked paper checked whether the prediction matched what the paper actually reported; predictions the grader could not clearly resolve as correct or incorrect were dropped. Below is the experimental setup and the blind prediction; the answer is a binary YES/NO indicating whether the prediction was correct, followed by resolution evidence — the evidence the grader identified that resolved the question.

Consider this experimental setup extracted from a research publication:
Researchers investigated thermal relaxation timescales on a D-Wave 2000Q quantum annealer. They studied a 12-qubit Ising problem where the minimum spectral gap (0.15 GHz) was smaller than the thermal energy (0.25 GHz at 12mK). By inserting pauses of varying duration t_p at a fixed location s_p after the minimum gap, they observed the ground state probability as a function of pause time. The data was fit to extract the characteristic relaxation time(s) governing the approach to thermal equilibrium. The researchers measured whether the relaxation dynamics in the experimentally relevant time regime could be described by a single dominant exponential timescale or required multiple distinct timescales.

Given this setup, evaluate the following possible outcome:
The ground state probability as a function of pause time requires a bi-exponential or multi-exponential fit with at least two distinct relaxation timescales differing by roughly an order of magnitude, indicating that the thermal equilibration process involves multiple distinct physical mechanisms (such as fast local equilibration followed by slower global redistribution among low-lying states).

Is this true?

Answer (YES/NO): NO